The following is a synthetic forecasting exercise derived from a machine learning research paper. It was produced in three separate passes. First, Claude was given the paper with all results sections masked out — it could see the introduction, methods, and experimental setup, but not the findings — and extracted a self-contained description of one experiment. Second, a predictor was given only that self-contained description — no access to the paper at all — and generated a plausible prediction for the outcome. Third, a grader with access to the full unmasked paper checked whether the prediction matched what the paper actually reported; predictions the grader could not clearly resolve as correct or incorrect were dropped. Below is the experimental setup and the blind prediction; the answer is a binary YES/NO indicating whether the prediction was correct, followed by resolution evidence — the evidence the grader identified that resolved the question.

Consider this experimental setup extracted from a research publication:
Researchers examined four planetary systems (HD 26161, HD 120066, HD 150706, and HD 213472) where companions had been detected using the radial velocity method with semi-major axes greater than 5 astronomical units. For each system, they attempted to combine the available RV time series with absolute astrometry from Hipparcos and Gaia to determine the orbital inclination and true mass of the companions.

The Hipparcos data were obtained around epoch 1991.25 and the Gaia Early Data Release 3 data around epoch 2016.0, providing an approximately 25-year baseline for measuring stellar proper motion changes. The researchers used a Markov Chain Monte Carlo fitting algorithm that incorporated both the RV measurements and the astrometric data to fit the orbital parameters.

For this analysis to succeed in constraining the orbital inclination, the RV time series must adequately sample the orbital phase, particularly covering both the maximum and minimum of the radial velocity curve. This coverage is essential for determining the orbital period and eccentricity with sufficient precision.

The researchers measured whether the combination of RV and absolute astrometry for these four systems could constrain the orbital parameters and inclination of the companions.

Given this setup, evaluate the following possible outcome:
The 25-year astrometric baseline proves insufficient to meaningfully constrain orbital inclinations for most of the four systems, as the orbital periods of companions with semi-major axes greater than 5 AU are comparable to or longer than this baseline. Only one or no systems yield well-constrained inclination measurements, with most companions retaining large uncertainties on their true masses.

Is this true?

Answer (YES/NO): NO